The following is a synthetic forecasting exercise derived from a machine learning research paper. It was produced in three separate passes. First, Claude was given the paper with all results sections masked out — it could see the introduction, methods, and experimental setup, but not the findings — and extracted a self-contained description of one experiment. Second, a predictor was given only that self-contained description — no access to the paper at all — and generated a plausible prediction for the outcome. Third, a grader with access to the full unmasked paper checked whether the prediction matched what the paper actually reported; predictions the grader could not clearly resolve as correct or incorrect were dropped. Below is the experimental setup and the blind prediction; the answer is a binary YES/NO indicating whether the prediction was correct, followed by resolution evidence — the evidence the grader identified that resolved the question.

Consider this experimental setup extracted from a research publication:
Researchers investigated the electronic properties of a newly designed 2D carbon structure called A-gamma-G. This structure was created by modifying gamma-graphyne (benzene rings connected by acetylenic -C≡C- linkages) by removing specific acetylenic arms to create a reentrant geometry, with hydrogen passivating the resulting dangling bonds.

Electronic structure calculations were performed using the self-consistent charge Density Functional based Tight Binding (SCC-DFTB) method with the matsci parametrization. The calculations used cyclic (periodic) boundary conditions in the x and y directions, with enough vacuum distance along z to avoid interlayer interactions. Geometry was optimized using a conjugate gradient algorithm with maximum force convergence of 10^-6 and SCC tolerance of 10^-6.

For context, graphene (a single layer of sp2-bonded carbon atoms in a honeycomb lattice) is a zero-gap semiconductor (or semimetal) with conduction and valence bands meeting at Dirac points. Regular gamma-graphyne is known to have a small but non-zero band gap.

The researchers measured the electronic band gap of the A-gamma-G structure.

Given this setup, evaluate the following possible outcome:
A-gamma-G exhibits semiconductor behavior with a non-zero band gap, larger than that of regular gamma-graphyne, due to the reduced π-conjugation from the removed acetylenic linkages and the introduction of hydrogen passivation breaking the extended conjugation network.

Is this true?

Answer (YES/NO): YES